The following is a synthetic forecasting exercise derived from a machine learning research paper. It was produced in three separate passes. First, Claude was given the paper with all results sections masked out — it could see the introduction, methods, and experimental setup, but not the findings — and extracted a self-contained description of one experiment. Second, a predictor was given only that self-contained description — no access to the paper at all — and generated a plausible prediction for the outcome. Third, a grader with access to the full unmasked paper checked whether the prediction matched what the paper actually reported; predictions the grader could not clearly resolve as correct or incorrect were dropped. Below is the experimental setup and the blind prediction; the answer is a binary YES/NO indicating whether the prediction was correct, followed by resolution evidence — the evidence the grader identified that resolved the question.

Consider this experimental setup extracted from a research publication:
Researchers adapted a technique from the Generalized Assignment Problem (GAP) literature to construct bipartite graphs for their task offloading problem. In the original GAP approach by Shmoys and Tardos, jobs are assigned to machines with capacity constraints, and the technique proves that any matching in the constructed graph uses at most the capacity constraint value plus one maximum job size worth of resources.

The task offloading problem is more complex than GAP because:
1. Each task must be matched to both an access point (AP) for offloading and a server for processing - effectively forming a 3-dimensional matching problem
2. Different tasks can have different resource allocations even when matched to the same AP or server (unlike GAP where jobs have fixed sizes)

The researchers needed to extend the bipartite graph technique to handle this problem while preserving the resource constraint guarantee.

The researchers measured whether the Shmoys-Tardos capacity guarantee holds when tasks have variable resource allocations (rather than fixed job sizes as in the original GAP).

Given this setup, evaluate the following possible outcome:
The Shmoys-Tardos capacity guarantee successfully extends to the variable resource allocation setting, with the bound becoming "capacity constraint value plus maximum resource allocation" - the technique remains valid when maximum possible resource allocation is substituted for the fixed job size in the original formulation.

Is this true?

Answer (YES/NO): YES